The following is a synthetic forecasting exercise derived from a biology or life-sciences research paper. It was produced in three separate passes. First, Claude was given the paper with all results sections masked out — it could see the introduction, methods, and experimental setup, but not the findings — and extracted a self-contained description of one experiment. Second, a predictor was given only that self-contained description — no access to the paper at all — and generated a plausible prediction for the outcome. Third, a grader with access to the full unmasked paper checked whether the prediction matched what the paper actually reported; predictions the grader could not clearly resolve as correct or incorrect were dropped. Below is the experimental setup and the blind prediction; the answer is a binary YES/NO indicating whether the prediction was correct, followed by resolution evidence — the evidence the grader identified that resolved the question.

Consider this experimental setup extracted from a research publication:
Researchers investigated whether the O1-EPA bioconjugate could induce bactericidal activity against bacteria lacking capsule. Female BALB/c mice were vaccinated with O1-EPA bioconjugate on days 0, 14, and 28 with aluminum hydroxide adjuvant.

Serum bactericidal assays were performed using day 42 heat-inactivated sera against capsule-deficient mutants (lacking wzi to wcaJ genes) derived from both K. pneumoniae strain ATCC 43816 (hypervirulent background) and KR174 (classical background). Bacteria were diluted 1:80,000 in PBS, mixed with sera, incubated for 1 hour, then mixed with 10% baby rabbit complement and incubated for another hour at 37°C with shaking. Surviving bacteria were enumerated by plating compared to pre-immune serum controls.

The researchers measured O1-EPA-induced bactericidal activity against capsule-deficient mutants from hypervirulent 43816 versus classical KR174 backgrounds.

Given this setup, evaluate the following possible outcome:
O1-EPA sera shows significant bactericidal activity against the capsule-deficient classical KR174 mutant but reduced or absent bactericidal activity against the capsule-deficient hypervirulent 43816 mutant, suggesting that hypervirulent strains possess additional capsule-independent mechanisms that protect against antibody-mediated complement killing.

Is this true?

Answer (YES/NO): NO